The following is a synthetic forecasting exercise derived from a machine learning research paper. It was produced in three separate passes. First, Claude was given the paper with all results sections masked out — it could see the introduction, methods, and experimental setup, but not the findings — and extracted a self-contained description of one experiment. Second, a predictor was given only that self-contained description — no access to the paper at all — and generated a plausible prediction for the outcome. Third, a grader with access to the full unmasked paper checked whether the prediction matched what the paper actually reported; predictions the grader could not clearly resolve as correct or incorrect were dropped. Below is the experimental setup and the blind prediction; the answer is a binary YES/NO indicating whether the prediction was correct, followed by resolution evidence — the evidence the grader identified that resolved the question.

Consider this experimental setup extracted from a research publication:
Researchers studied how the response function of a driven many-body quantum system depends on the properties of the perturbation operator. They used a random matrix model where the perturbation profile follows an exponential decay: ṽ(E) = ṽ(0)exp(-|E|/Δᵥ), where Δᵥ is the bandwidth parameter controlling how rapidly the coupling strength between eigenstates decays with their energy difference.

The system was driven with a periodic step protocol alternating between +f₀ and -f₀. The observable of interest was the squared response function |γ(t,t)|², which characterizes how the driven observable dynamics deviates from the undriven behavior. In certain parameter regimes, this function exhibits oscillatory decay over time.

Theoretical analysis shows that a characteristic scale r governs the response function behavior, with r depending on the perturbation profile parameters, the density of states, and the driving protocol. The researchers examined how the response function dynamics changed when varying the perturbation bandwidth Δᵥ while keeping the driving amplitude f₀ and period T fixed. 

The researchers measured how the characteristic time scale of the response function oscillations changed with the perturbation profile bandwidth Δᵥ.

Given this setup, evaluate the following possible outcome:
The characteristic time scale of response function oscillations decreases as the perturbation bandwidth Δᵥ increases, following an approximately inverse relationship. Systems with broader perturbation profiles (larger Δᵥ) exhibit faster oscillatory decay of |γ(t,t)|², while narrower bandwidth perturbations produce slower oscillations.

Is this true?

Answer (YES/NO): YES